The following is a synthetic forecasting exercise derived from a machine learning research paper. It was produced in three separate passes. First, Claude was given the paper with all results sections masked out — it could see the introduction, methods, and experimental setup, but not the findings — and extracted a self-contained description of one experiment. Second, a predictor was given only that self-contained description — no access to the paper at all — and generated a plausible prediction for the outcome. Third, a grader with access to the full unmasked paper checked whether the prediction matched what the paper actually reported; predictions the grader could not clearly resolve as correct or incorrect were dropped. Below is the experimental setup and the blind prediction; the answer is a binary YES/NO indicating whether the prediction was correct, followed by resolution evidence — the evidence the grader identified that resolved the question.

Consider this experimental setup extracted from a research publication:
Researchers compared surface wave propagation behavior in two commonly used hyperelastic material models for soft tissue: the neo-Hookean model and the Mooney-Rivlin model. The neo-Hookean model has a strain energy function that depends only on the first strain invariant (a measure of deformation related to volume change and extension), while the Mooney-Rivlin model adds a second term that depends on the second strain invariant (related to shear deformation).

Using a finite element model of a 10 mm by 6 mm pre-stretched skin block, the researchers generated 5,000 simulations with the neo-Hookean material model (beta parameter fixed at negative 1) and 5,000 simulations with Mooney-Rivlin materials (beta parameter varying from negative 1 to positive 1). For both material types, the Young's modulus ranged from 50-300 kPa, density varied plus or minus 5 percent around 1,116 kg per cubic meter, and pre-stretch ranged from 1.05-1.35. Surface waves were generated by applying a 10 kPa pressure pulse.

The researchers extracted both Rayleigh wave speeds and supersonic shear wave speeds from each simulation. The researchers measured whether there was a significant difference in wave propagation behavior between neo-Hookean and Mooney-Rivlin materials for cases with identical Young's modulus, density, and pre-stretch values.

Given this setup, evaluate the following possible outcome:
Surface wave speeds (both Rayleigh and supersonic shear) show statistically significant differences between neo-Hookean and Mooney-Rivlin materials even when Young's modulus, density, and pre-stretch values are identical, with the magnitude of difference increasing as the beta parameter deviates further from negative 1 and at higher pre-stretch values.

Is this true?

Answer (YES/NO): NO